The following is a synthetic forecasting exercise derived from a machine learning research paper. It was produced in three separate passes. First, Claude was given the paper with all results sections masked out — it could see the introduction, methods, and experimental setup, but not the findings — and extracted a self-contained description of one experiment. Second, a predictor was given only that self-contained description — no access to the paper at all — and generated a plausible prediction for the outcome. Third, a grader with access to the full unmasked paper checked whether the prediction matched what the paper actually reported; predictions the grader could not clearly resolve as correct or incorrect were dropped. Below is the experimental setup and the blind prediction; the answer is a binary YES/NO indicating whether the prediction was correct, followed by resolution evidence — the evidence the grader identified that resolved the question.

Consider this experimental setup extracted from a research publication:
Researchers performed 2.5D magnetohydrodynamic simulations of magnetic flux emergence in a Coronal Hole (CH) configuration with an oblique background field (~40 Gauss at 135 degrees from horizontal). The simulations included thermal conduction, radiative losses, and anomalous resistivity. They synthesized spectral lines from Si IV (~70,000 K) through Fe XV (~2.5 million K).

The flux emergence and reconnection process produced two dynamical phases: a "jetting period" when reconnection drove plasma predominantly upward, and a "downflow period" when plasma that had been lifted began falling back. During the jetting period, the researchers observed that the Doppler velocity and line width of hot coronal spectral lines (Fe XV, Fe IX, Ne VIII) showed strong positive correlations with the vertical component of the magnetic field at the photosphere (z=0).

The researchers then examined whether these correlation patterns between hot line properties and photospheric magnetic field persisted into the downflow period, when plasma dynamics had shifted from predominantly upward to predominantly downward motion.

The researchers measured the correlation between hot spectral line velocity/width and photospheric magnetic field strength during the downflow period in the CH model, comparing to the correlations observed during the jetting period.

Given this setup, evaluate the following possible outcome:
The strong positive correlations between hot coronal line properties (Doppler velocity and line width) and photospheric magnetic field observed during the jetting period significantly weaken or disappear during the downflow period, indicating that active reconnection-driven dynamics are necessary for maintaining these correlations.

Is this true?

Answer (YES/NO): NO